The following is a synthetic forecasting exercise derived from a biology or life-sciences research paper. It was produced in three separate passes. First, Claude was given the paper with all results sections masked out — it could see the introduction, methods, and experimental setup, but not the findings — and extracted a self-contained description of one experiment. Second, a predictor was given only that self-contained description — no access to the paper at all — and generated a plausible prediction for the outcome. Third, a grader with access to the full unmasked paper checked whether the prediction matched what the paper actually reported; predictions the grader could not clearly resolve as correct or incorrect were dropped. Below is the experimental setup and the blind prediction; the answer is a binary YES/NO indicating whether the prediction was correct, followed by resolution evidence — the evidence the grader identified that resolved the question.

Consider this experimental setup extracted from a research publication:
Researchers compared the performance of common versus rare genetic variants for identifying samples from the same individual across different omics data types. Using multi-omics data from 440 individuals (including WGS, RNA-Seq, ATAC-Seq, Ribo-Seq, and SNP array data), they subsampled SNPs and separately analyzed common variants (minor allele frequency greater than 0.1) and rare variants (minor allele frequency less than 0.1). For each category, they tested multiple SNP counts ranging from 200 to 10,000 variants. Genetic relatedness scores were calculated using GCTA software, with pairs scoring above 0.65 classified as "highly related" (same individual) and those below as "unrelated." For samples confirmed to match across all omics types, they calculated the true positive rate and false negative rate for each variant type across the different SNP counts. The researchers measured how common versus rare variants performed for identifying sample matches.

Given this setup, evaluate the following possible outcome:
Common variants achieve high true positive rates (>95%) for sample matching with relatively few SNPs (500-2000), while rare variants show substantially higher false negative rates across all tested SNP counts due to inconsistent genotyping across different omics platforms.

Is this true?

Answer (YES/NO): YES